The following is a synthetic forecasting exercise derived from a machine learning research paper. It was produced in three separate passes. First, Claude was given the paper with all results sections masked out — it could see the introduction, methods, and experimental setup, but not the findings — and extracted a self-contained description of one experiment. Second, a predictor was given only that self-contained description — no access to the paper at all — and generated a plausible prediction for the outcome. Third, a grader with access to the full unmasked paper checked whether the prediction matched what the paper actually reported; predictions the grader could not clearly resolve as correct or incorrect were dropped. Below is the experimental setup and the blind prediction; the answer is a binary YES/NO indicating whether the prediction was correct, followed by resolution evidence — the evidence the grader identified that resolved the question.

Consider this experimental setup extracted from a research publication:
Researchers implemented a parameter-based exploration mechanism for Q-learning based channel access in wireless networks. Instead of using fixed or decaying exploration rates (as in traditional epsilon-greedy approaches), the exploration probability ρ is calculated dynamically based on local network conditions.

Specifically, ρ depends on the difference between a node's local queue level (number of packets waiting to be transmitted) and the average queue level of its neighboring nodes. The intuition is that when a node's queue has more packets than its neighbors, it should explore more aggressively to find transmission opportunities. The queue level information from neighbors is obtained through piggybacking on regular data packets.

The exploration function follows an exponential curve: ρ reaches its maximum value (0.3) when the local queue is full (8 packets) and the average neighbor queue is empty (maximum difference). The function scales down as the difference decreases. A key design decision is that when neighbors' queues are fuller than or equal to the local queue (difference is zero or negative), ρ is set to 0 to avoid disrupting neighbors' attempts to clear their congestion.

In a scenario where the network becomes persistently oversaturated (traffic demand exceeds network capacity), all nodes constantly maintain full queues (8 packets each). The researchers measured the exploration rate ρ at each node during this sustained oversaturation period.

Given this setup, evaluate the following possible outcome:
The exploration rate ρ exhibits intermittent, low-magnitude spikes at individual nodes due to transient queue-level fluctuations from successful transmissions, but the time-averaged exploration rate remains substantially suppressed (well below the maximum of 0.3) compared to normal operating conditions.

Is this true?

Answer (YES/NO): YES